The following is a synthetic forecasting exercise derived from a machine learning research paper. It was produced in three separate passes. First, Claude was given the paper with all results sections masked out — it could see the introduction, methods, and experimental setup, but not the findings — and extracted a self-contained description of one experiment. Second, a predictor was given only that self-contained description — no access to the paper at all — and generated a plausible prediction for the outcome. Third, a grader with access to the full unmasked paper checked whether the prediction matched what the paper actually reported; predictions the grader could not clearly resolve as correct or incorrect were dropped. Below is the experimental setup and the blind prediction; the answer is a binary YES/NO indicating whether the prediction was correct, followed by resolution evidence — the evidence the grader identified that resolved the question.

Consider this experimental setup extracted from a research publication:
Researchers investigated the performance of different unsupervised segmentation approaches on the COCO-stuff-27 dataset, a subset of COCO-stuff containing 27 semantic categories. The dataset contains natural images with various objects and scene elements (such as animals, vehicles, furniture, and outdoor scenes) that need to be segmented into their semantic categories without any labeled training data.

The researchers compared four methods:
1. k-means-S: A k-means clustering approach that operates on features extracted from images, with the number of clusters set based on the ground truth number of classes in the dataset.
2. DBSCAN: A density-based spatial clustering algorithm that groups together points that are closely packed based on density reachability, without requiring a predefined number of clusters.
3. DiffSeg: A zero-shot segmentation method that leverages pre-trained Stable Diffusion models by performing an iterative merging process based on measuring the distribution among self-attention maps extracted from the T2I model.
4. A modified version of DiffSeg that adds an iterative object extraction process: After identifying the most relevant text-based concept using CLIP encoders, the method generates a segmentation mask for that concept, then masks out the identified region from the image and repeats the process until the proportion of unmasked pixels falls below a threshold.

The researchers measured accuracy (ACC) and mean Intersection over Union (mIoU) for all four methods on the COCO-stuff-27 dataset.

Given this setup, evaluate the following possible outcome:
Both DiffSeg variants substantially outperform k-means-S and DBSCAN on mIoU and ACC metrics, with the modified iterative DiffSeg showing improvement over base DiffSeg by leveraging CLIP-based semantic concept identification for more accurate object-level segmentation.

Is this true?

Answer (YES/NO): NO